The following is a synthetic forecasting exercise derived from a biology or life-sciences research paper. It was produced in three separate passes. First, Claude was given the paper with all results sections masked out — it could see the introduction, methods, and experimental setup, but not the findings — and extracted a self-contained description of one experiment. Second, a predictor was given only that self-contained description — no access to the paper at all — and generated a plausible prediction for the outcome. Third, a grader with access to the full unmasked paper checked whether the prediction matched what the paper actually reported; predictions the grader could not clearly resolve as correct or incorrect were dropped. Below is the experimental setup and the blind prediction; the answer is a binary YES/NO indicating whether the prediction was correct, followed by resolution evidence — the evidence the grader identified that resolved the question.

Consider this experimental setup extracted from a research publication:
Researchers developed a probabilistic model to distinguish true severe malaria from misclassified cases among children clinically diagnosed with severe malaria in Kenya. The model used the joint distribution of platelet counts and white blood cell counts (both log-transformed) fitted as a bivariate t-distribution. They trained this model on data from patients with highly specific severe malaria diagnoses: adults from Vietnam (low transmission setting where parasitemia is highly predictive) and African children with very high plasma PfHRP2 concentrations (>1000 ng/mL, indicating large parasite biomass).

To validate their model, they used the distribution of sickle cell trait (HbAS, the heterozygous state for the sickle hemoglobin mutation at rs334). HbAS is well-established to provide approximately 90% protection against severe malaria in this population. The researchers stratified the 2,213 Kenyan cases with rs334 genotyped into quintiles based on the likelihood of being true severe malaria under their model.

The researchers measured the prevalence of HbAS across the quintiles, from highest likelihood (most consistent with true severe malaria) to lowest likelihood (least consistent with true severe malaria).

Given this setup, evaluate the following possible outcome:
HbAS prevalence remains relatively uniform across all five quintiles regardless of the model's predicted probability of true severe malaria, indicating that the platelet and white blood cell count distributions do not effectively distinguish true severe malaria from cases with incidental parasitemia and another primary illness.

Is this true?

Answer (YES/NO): NO